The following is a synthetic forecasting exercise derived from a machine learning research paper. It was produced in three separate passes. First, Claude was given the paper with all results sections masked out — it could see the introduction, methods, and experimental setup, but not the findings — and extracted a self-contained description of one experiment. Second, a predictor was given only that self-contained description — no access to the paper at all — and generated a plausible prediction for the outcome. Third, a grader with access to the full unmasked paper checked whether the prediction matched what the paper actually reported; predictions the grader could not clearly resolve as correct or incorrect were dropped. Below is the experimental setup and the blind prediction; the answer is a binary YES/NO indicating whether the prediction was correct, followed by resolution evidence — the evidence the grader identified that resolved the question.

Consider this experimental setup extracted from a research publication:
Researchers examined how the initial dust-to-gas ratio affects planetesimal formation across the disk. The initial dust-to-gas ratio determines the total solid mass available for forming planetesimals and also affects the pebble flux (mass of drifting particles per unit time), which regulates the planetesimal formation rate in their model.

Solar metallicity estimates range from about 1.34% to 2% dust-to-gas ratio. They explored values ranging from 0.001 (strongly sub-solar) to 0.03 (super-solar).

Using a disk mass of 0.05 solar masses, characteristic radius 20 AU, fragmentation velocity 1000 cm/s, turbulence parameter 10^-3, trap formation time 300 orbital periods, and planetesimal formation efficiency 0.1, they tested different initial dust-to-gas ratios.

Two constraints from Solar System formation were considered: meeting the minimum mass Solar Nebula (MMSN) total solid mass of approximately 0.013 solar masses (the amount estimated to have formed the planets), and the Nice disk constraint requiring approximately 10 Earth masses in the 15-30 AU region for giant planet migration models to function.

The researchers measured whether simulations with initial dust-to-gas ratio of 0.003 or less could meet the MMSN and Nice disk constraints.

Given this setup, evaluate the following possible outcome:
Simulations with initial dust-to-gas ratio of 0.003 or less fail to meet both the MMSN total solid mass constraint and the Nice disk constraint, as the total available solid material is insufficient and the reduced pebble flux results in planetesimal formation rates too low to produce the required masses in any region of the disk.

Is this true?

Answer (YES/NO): YES